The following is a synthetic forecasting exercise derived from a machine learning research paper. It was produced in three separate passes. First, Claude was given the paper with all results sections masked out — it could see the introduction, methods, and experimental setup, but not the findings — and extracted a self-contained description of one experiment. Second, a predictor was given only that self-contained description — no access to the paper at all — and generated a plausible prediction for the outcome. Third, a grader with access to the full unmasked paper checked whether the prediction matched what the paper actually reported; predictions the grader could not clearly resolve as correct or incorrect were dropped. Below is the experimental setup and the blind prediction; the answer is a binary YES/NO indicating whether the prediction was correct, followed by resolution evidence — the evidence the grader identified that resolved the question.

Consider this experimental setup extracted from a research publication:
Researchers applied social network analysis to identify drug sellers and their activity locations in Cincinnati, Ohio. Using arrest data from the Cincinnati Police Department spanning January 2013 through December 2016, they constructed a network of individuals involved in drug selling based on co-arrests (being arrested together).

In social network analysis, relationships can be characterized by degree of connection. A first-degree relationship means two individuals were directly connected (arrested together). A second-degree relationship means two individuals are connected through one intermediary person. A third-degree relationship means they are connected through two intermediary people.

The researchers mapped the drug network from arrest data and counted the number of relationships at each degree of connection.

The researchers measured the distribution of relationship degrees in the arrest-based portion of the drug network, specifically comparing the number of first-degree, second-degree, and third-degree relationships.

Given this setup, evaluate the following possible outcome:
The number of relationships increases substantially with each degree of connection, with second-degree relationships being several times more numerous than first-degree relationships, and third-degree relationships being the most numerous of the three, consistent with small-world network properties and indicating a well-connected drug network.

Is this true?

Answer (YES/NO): NO